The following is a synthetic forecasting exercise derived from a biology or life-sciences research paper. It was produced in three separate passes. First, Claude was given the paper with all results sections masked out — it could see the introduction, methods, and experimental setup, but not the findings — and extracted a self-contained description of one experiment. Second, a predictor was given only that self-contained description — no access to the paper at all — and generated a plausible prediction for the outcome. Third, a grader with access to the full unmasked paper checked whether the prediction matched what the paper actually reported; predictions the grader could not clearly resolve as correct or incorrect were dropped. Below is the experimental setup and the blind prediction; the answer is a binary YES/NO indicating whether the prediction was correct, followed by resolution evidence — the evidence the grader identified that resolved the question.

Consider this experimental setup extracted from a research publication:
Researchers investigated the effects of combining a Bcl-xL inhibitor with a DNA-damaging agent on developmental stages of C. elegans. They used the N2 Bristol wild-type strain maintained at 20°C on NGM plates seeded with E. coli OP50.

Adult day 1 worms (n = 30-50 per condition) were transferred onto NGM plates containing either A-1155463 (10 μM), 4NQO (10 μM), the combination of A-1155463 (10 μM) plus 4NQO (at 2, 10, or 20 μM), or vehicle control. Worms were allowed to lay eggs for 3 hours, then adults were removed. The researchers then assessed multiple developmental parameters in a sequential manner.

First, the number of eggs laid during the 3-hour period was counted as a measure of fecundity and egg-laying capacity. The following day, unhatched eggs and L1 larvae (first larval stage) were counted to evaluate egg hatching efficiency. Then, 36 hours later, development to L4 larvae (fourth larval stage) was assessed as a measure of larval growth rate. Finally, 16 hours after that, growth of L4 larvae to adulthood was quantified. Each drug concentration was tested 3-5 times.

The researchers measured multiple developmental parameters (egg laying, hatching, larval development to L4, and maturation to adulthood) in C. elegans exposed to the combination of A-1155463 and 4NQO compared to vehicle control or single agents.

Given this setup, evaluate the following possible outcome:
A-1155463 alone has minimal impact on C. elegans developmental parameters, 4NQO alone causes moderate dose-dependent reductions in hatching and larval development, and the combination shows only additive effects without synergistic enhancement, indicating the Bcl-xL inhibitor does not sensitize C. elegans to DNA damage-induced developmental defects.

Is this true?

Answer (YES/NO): NO